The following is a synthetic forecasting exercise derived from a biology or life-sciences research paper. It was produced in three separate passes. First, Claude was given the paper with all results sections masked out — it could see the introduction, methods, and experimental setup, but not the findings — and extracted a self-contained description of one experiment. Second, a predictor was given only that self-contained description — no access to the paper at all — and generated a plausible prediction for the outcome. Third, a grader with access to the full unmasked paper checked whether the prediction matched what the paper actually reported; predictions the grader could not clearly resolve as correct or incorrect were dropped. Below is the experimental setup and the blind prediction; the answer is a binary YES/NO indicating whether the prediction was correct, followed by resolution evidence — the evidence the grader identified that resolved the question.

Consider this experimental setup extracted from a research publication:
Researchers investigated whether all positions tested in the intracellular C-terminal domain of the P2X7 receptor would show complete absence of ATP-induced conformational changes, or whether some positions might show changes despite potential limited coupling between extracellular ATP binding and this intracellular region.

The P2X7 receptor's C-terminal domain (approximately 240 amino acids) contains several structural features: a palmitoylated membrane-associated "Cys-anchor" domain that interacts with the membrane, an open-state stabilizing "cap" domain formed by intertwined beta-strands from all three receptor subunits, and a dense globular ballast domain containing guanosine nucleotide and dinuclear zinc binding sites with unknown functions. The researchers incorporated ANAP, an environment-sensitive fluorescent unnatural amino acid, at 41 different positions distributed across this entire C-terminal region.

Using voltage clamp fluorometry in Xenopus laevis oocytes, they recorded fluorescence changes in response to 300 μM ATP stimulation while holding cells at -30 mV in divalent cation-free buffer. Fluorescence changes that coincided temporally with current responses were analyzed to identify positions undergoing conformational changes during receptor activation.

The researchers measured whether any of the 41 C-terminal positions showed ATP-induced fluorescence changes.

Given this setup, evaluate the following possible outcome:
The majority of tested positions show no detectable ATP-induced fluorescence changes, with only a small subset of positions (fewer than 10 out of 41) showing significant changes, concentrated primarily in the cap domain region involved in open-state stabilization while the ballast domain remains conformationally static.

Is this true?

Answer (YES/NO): NO